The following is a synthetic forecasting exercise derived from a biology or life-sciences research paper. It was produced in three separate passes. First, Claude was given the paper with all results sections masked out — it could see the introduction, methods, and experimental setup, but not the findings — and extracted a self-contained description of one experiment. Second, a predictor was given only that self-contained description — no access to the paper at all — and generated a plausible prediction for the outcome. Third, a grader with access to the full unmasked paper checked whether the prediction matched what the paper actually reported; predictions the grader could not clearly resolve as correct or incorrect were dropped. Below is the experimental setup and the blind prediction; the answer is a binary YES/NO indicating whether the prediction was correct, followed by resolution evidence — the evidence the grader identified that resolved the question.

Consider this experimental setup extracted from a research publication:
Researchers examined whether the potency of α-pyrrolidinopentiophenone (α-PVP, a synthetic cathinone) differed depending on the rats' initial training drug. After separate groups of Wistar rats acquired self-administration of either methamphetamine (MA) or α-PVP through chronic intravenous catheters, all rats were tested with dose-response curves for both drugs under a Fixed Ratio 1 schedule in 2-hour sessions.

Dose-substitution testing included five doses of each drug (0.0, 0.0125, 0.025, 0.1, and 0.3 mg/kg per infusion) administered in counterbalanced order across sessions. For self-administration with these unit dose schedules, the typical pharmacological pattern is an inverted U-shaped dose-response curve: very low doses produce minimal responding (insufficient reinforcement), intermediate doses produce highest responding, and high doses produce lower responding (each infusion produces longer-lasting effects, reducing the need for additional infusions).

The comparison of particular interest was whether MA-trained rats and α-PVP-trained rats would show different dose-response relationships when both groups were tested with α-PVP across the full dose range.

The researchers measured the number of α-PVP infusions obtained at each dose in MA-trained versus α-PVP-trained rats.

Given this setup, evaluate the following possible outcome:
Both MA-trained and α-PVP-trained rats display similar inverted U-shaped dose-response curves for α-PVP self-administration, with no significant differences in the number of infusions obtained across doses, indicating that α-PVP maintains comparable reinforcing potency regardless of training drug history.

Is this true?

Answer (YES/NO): NO